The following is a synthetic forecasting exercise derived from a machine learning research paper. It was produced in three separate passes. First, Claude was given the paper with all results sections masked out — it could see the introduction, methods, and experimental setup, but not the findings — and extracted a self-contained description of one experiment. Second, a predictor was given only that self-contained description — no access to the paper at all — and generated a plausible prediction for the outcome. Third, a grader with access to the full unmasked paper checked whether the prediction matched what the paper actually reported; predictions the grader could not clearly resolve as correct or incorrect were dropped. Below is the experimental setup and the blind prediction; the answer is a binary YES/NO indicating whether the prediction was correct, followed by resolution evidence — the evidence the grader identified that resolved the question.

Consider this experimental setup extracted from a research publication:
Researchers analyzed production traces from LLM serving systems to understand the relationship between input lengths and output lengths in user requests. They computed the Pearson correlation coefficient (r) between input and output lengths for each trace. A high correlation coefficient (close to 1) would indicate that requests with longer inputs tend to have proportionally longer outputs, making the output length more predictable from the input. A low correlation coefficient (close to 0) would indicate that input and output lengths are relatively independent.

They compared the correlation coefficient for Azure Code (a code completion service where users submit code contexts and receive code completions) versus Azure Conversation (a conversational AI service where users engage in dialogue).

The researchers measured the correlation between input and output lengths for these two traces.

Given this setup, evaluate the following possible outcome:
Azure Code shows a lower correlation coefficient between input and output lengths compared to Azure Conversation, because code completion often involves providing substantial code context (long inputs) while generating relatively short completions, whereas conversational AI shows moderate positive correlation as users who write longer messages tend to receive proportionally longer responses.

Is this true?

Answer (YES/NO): NO